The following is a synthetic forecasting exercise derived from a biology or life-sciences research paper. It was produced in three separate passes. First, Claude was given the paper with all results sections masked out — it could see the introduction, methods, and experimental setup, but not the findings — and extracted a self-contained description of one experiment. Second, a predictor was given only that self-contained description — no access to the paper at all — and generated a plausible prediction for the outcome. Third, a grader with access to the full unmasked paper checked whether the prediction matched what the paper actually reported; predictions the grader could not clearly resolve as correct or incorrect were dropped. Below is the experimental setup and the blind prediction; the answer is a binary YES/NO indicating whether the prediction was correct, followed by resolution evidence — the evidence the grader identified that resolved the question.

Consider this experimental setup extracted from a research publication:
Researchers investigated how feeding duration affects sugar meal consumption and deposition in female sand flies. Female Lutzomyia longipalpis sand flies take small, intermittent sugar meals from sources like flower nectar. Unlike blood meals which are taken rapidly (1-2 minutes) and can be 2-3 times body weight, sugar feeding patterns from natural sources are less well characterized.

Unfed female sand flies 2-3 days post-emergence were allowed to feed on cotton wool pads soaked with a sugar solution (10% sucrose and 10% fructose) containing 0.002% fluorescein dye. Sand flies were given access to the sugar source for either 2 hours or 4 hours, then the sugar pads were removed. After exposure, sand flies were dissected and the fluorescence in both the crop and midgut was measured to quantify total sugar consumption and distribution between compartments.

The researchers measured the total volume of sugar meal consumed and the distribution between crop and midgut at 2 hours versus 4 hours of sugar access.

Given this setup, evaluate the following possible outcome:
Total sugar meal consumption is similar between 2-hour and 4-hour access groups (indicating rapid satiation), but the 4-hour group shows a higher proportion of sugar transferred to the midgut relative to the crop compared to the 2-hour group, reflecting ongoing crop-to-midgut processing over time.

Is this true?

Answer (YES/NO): NO